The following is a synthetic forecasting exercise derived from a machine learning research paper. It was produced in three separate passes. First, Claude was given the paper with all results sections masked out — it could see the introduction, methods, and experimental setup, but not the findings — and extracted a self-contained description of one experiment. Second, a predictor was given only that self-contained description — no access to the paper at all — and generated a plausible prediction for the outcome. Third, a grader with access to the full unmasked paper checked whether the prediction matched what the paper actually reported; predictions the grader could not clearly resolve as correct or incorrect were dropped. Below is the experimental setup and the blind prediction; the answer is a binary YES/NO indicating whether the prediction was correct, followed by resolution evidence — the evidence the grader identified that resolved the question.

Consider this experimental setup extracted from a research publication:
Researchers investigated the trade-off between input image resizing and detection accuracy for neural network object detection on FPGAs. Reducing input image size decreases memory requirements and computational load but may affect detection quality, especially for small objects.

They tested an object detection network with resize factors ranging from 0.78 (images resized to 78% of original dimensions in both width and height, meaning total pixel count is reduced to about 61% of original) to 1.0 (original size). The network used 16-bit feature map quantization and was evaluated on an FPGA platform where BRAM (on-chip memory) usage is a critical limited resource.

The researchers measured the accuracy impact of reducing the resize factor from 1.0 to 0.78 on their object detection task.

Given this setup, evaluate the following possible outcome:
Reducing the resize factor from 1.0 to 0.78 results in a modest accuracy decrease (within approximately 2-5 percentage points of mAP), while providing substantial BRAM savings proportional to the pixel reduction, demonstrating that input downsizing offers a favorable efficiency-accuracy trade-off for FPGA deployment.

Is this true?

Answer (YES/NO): NO